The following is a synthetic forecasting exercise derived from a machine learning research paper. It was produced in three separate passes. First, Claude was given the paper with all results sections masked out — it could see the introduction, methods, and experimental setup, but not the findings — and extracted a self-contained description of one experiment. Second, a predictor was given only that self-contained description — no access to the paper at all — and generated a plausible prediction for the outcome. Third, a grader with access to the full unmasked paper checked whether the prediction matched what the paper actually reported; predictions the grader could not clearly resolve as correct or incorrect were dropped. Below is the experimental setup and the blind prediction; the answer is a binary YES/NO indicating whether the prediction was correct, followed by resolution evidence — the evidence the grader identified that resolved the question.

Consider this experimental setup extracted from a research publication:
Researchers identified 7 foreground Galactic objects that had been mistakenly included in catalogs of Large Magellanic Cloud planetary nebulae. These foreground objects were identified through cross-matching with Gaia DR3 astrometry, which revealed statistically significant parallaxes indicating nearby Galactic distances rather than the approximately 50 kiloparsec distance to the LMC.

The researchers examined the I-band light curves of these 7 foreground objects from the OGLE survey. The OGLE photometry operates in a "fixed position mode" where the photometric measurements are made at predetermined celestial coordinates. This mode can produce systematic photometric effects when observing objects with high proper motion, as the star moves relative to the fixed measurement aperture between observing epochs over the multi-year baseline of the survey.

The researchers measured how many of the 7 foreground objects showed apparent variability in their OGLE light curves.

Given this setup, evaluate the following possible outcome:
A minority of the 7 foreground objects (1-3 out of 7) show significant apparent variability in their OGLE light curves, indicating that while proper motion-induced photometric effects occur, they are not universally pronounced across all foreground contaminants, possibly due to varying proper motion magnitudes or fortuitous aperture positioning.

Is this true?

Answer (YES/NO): NO